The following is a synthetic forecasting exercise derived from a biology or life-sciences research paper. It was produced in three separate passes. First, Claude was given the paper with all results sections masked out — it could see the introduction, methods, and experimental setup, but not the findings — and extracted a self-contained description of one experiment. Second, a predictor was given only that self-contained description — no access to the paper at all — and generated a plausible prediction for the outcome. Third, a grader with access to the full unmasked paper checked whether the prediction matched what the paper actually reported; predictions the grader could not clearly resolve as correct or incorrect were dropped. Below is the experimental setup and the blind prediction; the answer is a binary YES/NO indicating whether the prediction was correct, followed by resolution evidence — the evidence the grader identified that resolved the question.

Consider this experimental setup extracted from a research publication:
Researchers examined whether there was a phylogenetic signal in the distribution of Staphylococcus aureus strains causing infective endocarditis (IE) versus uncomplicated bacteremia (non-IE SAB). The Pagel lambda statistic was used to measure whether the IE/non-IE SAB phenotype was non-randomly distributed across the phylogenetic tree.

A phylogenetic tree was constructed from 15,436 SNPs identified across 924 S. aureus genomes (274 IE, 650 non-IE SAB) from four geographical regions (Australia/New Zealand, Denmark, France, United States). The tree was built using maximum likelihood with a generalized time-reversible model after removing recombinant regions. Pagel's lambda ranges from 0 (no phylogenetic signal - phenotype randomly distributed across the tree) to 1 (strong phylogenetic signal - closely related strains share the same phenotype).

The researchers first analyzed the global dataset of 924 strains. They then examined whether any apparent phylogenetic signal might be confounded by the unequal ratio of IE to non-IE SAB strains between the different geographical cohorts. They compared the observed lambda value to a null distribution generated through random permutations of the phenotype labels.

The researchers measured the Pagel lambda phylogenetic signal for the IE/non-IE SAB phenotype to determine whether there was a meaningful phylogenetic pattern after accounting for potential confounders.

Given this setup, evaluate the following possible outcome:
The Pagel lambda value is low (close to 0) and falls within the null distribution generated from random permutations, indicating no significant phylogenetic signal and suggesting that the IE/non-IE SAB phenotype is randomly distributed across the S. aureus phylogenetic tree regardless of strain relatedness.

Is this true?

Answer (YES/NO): NO